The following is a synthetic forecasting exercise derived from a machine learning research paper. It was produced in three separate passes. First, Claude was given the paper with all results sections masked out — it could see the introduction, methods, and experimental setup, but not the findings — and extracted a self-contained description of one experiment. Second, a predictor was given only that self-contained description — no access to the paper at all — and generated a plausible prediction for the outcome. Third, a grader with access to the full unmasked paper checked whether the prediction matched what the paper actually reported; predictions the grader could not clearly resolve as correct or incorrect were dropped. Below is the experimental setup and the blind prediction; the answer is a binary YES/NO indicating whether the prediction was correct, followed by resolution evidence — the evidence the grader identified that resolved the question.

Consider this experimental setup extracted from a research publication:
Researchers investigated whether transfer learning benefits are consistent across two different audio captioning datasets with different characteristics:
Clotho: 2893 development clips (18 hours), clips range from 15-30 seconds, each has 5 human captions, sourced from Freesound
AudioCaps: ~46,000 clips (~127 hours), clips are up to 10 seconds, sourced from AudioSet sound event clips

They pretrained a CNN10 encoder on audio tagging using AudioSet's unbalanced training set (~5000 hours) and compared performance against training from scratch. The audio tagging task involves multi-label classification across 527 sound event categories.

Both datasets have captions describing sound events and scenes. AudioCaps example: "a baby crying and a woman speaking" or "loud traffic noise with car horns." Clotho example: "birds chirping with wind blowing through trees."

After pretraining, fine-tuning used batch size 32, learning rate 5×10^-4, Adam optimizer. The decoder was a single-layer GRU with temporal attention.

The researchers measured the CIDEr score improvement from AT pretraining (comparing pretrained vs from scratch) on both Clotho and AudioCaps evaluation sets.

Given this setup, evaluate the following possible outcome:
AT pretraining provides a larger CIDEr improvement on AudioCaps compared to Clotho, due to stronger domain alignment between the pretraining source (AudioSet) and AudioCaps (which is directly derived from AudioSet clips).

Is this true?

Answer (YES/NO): NO